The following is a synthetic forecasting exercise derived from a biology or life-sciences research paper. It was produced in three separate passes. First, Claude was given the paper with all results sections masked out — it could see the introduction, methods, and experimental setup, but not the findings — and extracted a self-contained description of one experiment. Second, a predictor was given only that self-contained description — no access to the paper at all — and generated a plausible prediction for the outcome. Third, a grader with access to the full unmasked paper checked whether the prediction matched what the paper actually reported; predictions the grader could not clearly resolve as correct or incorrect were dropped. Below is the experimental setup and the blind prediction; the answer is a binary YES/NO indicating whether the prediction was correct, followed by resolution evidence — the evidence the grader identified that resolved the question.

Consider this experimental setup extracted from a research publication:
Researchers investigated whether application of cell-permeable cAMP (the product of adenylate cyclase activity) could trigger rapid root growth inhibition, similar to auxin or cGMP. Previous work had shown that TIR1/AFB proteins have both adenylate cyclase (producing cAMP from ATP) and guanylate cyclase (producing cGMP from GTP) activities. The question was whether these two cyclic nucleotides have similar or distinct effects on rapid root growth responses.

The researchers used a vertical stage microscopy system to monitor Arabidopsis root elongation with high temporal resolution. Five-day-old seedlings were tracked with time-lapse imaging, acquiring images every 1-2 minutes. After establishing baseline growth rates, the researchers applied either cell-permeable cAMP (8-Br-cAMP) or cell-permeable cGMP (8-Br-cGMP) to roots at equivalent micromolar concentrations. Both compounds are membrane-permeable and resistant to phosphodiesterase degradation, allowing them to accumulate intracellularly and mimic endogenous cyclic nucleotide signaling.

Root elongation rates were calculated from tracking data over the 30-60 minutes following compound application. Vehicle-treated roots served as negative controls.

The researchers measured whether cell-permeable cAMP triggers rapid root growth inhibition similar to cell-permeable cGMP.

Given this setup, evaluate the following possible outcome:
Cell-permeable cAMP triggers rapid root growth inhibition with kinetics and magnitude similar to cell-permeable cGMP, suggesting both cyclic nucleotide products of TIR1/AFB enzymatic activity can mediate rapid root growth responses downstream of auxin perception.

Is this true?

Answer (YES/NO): NO